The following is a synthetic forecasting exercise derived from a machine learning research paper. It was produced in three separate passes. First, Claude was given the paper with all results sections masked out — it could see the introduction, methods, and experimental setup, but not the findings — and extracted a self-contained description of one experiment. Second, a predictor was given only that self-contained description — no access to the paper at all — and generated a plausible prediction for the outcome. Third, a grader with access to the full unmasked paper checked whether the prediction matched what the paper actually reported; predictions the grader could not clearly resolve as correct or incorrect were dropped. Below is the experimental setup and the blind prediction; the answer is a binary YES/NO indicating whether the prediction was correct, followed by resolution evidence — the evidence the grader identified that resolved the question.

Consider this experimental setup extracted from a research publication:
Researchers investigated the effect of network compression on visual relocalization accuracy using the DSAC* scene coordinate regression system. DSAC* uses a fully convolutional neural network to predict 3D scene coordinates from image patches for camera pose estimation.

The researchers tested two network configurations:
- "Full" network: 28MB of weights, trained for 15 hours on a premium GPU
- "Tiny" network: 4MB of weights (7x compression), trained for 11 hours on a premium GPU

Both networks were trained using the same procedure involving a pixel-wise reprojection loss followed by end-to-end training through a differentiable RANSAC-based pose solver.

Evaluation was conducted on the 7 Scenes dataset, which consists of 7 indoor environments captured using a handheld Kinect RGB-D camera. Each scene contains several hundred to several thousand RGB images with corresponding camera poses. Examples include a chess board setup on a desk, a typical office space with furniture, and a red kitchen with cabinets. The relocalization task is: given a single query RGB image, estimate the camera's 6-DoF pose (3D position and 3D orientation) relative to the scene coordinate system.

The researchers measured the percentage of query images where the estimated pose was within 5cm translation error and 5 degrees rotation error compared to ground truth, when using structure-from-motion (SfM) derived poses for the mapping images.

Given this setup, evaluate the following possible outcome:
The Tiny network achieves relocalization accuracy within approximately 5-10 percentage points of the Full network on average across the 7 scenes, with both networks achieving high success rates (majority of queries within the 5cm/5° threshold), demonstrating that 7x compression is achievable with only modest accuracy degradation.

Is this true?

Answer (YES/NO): NO